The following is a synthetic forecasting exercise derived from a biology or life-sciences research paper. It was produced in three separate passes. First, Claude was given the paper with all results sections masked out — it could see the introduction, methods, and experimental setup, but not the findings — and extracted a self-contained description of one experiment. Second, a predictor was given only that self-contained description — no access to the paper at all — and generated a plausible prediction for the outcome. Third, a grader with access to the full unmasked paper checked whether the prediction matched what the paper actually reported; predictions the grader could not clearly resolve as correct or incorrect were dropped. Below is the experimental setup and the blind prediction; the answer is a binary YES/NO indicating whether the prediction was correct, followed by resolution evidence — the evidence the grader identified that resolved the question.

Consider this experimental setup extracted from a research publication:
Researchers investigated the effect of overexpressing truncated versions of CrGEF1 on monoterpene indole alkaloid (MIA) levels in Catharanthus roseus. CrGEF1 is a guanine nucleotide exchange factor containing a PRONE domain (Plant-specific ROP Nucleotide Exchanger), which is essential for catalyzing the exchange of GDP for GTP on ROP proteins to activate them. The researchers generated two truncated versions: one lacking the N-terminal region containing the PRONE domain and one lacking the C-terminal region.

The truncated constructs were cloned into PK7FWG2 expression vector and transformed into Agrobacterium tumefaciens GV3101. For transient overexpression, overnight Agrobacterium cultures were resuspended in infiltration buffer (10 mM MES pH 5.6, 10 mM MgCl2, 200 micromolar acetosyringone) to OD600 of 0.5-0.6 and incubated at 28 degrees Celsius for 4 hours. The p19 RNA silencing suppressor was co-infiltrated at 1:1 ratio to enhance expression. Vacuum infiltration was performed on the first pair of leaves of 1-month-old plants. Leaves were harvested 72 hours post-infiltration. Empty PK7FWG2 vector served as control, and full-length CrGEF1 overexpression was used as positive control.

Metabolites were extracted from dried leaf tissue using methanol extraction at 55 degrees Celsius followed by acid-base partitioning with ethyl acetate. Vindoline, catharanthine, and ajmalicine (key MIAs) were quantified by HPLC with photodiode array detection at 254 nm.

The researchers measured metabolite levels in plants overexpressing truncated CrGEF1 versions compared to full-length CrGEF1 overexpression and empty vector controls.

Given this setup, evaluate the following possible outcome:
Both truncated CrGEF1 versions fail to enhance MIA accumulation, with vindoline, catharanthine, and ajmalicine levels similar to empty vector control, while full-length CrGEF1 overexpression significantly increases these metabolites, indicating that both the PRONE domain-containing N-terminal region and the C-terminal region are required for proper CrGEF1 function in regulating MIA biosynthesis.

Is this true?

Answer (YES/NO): YES